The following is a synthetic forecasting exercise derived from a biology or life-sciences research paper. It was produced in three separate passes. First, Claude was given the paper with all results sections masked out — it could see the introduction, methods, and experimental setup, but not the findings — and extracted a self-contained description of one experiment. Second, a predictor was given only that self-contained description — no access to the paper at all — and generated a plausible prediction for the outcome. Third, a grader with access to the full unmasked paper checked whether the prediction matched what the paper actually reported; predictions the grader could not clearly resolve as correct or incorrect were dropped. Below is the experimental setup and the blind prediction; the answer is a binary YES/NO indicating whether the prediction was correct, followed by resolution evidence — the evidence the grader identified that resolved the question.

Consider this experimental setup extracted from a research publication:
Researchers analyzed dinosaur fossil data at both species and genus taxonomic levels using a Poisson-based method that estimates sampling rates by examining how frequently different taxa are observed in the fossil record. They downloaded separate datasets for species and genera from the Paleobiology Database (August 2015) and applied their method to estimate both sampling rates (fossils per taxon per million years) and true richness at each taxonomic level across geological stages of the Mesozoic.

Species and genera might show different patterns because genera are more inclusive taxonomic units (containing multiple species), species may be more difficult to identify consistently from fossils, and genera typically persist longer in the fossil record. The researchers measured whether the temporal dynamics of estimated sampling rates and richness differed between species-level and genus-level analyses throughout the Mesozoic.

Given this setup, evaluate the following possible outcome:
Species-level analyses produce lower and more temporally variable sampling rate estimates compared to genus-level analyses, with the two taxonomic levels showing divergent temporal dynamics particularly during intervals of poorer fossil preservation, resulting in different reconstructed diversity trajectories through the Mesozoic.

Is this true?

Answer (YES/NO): NO